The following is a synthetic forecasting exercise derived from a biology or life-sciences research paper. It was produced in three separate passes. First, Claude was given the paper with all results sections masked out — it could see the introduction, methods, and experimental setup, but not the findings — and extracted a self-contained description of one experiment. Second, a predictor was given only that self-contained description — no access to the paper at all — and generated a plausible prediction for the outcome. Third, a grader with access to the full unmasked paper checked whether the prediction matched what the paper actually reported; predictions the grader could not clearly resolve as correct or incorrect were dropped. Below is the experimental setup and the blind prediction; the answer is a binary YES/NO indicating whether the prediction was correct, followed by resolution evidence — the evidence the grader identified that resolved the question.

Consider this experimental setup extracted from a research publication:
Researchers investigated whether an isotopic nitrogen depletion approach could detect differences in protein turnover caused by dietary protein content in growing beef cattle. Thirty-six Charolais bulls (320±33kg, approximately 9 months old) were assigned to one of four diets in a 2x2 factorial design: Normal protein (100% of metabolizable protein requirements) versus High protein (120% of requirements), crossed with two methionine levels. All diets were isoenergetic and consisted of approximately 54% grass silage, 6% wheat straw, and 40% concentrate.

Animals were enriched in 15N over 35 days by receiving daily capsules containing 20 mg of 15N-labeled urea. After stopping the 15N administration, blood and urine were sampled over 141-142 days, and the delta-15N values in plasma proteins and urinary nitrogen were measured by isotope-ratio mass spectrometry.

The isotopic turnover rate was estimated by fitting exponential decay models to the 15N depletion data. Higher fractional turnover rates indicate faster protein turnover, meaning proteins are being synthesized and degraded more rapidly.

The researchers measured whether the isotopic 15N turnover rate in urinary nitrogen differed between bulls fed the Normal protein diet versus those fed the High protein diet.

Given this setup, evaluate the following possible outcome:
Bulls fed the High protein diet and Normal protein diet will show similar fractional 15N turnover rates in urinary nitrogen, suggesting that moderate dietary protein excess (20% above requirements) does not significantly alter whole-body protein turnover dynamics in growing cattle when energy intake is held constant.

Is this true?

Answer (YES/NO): NO